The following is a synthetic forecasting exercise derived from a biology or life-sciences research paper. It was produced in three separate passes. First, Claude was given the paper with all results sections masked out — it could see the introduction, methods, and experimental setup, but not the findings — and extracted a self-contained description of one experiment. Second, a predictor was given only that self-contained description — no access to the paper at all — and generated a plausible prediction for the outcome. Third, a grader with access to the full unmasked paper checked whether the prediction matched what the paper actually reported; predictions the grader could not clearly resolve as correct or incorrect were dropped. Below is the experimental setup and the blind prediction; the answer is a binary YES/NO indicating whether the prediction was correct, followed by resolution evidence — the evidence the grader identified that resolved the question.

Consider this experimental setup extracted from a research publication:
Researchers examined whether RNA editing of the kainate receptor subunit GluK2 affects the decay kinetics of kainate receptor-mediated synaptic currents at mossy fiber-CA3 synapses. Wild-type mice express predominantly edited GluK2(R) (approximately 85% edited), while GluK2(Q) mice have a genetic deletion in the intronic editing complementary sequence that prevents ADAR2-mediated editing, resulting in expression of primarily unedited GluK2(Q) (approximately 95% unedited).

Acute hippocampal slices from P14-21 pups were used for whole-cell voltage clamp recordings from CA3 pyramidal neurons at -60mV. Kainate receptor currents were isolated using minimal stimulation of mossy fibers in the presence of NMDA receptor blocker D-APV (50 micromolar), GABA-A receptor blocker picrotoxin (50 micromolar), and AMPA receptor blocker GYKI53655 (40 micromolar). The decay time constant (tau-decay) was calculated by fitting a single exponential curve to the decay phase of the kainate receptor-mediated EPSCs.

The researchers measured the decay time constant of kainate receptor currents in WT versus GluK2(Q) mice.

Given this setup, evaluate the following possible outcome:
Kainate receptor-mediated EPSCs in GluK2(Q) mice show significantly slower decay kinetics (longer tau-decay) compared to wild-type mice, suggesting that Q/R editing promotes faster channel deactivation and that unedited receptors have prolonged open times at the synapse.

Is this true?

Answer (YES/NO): NO